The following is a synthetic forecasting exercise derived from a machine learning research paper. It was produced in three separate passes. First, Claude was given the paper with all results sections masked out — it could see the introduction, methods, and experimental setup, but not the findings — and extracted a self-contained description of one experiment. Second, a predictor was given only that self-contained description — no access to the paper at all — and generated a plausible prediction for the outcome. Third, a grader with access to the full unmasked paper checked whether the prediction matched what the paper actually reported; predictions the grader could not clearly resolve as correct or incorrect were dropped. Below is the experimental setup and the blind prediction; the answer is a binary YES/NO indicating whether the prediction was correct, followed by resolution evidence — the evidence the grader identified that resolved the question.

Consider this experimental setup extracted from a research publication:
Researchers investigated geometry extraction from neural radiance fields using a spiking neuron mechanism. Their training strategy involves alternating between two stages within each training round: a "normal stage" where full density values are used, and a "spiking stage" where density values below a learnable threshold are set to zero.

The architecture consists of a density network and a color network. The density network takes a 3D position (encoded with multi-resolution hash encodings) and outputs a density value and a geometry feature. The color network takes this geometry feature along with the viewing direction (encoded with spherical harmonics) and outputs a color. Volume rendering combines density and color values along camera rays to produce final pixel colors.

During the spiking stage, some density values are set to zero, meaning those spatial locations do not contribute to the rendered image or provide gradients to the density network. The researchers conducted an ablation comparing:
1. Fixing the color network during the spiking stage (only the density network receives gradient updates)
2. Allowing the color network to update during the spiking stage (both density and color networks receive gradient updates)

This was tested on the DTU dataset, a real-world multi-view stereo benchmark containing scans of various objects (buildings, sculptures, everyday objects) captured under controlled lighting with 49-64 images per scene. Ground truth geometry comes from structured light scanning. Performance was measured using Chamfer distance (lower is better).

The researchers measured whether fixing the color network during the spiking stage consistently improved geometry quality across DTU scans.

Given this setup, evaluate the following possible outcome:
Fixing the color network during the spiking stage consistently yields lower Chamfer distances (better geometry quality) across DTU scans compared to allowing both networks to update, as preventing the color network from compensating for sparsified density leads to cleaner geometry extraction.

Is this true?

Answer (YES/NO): YES